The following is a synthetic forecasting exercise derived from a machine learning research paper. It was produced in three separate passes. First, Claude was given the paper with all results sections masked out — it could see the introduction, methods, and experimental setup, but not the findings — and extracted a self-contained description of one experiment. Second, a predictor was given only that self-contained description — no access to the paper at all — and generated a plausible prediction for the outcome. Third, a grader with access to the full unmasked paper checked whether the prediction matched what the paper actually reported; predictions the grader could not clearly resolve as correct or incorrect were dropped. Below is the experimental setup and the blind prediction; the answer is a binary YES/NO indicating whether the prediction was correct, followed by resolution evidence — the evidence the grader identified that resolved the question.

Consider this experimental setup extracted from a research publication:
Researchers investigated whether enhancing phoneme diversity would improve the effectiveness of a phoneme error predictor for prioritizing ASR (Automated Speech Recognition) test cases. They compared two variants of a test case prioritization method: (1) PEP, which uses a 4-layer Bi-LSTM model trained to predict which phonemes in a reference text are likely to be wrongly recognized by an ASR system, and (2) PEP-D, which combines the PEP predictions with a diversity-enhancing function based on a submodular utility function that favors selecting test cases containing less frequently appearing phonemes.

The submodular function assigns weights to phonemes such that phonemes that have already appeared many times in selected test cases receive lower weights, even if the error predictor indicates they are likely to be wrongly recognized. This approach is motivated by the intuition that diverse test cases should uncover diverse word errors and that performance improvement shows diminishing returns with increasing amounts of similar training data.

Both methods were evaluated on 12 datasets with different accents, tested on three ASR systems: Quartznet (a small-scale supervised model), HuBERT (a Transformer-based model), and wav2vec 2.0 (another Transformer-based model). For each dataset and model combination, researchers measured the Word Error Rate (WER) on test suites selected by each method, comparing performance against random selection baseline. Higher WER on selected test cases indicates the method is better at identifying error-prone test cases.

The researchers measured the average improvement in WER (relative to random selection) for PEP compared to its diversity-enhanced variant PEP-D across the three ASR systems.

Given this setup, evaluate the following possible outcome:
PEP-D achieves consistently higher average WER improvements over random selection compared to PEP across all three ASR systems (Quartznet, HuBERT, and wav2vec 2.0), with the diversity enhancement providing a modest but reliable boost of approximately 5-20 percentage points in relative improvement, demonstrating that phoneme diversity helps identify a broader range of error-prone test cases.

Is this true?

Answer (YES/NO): NO